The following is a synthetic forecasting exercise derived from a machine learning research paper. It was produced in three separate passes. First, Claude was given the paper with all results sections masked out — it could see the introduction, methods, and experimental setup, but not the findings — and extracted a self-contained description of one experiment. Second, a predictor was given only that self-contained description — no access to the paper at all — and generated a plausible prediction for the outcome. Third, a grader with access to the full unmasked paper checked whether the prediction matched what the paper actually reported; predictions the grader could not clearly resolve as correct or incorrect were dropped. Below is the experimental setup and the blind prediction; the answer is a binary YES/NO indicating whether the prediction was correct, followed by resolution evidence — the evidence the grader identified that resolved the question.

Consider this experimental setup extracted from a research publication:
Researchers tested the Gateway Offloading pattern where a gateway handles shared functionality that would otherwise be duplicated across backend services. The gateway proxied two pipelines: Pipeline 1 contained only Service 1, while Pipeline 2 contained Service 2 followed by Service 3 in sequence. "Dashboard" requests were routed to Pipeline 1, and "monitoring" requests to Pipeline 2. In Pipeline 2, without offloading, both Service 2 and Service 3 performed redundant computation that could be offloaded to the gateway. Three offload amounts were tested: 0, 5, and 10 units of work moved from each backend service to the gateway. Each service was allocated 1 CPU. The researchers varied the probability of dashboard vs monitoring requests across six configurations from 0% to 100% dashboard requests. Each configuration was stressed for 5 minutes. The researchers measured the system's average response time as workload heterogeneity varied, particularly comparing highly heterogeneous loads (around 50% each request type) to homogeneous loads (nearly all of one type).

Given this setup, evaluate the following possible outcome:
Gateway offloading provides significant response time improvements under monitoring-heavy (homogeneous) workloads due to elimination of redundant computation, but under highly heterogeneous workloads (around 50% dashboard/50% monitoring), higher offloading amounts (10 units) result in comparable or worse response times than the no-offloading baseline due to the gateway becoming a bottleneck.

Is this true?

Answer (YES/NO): NO